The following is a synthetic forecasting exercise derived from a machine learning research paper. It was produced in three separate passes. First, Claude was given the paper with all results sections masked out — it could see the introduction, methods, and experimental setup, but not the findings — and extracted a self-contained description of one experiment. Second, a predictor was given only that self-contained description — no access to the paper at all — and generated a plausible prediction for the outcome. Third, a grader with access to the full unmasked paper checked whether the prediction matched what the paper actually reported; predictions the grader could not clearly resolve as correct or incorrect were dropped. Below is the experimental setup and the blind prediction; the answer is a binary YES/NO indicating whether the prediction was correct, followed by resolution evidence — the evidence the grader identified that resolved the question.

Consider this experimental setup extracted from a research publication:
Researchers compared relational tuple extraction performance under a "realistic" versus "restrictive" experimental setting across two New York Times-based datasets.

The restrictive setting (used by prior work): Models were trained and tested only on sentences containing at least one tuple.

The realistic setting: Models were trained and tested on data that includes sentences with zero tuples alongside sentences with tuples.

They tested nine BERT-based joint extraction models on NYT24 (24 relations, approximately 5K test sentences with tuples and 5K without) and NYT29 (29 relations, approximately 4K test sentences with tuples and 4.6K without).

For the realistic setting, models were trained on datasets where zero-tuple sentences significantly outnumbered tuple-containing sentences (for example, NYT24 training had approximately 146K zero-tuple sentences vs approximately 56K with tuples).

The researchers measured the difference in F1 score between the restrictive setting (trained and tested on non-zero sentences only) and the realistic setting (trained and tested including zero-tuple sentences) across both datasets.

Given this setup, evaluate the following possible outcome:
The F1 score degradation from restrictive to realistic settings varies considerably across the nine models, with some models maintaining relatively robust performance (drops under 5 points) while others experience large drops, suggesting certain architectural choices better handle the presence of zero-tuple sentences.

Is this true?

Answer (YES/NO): NO